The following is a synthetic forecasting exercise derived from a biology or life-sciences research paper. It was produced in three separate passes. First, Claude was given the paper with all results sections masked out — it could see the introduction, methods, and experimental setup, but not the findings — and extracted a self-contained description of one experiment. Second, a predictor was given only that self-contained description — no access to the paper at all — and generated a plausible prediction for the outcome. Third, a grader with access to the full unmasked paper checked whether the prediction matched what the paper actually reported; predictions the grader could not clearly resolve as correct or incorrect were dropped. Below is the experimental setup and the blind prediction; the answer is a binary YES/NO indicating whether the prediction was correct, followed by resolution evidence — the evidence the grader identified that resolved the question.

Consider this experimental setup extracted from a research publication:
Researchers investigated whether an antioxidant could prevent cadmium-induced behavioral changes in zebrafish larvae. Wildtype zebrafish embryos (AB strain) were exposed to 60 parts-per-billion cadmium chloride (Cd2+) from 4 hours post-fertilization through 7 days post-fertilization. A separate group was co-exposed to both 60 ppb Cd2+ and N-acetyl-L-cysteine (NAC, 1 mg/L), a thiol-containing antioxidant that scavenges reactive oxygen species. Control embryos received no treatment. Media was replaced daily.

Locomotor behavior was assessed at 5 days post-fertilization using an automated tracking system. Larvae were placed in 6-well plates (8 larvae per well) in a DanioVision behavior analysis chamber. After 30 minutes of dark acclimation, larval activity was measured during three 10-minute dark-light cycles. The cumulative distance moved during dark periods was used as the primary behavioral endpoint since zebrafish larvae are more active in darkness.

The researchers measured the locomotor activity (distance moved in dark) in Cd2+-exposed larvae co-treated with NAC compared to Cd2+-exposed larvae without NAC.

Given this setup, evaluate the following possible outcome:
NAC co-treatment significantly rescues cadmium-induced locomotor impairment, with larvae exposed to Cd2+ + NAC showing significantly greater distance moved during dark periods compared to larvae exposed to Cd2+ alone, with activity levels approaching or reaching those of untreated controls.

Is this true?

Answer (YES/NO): NO